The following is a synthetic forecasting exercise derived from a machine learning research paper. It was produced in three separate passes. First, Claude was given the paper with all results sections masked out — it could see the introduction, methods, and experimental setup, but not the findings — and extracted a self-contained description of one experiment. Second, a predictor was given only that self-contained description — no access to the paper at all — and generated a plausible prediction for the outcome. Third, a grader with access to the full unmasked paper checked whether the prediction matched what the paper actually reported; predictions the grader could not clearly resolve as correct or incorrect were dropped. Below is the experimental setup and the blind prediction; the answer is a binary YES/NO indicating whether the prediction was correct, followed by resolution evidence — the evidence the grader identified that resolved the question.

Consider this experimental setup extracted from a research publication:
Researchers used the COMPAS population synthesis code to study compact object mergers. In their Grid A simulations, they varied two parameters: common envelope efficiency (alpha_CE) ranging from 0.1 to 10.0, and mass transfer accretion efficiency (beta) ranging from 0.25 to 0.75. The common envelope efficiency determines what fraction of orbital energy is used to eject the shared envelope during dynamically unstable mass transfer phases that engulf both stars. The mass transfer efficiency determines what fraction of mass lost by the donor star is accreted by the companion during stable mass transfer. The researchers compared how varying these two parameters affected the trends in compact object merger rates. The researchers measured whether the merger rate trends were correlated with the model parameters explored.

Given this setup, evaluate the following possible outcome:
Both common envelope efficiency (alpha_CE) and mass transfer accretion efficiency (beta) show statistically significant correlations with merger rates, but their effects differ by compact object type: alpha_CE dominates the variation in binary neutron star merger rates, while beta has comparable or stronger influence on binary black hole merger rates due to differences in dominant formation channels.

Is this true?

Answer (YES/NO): NO